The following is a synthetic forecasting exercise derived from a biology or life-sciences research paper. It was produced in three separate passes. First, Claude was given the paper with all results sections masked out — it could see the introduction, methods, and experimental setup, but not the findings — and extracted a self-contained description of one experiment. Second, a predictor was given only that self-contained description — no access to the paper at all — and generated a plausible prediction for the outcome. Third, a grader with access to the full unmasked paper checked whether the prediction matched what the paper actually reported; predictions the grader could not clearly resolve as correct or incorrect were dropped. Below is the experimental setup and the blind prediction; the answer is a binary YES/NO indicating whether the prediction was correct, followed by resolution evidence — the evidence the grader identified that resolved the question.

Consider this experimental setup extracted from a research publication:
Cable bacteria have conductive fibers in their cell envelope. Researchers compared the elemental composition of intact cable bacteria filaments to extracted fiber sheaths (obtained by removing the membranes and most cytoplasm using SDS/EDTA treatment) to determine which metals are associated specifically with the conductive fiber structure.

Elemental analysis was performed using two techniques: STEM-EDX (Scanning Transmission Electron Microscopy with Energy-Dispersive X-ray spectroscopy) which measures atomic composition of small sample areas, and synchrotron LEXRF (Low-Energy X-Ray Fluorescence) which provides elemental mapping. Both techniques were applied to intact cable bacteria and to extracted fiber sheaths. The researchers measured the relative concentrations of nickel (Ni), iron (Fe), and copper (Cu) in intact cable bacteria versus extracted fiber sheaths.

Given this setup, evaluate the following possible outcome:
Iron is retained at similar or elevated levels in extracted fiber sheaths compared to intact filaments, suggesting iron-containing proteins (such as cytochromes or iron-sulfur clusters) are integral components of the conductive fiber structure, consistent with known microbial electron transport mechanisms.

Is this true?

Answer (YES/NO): NO